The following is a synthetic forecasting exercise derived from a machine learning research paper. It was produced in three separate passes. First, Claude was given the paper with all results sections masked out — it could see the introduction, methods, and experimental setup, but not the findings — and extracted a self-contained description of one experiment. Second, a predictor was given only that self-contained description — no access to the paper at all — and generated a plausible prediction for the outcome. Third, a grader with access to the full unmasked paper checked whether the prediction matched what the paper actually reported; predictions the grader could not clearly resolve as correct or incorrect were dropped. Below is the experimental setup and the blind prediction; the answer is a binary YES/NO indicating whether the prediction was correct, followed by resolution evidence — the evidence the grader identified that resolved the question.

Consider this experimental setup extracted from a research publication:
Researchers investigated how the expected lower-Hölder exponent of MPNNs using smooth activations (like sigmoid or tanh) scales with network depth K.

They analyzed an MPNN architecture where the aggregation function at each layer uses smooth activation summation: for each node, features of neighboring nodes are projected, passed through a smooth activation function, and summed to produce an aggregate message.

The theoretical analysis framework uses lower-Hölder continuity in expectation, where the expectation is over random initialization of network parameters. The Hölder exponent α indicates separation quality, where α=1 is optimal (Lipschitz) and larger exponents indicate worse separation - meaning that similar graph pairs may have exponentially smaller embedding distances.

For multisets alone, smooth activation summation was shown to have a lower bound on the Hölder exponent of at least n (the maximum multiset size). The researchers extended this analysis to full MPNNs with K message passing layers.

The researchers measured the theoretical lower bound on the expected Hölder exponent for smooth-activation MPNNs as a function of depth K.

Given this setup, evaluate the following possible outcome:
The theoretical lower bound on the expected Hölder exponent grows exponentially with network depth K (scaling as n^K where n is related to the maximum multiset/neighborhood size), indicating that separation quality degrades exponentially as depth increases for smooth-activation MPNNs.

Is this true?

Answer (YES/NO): NO